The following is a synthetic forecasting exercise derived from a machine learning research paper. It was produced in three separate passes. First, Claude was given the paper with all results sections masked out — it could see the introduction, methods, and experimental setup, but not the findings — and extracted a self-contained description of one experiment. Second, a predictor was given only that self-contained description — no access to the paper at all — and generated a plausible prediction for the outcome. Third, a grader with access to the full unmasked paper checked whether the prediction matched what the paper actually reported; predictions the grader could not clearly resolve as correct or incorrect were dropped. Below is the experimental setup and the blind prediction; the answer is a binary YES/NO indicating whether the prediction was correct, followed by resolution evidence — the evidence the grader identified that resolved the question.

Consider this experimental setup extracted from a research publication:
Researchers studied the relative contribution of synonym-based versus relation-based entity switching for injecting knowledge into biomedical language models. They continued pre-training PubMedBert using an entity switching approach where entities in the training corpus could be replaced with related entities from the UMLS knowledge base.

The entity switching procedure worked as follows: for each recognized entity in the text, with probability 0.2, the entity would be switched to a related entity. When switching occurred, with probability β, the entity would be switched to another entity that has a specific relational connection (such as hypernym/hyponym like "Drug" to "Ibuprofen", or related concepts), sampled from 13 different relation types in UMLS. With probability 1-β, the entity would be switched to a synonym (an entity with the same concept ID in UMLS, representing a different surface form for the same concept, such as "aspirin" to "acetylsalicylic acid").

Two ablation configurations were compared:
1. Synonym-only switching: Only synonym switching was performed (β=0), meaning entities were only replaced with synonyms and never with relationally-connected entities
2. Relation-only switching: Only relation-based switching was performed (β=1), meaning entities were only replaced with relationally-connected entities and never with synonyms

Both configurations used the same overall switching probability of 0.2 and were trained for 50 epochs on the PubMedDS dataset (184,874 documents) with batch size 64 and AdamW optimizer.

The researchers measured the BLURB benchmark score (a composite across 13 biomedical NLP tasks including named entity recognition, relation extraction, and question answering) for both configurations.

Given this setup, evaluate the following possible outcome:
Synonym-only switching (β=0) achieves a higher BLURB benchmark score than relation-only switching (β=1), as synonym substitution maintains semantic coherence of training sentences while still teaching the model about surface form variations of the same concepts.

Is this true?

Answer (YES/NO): YES